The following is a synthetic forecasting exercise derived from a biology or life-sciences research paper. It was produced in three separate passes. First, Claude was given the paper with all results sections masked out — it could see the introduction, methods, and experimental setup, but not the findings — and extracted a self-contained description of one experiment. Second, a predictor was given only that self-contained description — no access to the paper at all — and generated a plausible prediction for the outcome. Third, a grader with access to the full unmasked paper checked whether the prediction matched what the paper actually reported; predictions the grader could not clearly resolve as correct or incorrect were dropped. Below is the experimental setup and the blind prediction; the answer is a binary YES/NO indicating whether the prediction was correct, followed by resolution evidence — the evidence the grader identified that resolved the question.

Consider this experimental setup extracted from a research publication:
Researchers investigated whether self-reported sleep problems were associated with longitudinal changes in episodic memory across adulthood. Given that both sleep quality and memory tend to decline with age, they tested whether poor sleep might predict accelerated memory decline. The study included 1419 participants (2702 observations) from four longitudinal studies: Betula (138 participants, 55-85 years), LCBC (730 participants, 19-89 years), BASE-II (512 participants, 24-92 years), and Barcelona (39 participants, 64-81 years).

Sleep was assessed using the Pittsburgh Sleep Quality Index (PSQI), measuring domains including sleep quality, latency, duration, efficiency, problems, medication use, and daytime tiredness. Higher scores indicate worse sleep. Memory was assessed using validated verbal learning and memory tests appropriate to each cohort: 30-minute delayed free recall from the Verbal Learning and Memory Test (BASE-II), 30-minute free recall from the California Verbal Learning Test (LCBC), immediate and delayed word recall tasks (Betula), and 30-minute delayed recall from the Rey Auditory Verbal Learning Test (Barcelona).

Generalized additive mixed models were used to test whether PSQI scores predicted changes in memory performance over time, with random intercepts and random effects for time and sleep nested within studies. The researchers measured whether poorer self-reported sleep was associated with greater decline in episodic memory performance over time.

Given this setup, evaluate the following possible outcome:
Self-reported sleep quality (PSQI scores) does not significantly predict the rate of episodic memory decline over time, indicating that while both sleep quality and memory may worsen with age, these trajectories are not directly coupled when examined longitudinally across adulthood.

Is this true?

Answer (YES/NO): YES